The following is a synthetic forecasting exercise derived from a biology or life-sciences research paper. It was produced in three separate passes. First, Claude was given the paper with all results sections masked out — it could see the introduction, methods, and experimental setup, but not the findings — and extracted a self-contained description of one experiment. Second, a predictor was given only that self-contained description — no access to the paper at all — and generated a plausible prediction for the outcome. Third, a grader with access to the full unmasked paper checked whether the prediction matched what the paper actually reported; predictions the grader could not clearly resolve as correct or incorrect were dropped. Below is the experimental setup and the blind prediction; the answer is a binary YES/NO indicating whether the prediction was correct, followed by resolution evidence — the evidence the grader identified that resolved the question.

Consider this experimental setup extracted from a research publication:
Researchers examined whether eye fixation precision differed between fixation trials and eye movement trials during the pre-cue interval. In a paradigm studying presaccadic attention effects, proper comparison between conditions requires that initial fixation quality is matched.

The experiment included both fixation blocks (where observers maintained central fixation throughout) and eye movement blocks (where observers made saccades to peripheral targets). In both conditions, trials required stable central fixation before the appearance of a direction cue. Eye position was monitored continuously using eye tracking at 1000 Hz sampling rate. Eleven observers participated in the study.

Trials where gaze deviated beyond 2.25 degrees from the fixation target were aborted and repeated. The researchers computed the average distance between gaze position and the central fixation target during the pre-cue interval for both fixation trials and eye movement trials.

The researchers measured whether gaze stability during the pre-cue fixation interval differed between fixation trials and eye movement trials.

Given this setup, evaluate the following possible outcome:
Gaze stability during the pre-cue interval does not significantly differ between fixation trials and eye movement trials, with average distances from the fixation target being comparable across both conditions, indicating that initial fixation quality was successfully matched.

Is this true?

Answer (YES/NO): YES